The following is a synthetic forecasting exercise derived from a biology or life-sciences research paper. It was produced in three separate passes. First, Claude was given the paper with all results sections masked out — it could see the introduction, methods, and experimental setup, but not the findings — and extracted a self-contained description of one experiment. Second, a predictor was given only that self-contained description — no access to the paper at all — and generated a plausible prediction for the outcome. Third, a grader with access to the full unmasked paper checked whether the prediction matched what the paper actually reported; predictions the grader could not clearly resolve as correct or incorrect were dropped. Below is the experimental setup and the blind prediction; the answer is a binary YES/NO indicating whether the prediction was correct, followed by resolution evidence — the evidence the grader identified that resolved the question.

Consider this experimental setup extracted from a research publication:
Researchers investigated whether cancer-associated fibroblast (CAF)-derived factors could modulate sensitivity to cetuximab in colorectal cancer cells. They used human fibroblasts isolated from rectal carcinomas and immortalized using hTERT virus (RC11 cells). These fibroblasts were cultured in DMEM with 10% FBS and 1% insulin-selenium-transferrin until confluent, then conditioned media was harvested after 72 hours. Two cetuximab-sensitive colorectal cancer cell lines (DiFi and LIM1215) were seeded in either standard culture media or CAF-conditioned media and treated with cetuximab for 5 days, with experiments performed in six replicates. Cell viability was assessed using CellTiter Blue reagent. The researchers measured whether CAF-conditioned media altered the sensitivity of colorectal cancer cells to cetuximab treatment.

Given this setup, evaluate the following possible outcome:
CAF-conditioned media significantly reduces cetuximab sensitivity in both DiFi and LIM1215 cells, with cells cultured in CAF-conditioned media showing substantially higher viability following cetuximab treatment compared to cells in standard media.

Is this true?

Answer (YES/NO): YES